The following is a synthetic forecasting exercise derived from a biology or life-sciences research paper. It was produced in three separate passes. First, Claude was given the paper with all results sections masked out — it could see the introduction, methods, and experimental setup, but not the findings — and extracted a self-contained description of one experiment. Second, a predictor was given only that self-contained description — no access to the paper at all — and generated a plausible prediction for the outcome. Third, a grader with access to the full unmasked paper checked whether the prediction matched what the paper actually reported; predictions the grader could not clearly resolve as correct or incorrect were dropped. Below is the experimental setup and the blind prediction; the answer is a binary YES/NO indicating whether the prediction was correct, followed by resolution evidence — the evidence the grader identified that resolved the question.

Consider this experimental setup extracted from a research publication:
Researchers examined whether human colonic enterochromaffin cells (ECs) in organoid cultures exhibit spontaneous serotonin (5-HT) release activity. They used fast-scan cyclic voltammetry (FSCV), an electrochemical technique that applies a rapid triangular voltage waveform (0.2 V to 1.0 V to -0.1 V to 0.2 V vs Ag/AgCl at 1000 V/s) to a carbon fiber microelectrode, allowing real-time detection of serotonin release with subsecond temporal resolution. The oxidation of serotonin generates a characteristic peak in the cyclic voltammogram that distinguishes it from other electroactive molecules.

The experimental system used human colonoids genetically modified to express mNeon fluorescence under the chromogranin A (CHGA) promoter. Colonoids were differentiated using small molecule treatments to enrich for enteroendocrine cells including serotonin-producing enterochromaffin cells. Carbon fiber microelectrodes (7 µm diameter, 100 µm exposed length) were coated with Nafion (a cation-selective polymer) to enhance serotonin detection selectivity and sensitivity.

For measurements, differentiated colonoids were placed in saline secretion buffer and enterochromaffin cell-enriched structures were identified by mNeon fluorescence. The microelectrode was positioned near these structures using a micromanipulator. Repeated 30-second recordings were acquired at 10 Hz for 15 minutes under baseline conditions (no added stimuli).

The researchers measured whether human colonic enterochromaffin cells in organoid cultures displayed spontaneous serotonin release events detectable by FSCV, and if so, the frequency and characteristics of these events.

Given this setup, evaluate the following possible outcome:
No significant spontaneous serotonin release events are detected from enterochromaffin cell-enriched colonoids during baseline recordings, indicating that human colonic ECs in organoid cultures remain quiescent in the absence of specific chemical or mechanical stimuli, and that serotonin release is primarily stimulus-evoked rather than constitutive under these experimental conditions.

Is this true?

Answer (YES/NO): NO